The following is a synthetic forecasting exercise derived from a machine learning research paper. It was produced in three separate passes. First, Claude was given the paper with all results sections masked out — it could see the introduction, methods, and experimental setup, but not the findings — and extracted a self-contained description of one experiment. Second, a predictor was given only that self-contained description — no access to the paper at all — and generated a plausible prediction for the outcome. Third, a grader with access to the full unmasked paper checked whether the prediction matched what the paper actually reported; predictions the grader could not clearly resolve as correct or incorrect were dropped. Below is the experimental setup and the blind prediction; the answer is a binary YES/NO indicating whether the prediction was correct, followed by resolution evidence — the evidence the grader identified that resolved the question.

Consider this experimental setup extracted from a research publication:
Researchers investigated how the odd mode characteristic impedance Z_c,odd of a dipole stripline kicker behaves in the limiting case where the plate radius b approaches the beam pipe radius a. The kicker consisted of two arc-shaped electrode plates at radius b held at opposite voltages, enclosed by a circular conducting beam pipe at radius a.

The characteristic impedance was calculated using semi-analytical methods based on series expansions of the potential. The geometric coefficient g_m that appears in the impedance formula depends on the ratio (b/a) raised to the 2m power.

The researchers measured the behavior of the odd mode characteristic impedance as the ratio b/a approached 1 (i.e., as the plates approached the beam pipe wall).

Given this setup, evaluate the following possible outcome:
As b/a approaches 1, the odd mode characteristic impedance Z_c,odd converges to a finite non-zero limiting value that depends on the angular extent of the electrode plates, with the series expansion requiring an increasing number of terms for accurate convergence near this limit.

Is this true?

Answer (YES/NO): NO